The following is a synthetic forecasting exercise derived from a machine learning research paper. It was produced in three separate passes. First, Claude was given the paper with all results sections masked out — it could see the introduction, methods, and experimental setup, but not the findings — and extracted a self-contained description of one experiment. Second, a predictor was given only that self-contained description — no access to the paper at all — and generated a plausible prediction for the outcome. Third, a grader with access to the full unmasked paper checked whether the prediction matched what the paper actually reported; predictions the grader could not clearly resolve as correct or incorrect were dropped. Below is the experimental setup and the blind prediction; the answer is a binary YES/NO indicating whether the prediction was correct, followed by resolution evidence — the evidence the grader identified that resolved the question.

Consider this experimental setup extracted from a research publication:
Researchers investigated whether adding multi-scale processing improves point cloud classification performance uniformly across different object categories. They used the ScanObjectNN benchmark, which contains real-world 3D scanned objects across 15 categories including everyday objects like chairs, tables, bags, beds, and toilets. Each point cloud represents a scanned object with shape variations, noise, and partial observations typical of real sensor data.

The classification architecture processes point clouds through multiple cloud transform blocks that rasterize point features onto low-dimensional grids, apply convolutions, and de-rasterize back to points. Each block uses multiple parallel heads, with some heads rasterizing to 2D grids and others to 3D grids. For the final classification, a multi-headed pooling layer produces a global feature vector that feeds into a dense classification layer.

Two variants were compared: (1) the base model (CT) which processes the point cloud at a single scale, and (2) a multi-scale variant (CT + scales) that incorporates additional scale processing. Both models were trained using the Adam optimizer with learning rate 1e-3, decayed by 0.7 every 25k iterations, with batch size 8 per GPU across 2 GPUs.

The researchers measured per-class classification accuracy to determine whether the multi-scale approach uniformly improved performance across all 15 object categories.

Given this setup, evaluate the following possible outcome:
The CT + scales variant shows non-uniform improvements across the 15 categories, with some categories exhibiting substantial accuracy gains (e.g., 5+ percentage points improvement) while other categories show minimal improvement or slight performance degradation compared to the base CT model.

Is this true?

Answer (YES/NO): YES